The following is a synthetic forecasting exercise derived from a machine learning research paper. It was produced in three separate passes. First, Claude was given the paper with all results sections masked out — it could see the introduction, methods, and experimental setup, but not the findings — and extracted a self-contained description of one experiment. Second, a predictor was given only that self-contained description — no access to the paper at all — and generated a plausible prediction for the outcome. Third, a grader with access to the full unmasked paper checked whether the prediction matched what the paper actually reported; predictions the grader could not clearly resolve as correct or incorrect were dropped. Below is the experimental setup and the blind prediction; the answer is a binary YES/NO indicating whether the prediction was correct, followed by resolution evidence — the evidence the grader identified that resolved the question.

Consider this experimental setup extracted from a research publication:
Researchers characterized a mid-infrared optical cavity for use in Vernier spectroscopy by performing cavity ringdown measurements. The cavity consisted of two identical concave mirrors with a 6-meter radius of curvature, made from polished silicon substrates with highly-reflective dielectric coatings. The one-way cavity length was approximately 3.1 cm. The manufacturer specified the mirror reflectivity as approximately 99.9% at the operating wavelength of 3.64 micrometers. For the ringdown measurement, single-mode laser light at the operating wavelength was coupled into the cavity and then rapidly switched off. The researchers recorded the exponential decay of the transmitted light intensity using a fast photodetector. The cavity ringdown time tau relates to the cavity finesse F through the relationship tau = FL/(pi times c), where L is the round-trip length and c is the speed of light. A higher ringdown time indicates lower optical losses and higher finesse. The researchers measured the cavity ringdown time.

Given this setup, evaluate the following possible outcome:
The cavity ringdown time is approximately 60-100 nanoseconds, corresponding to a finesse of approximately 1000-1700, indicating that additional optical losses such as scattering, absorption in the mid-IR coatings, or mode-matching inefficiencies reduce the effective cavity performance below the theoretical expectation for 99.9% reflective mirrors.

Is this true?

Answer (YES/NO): NO